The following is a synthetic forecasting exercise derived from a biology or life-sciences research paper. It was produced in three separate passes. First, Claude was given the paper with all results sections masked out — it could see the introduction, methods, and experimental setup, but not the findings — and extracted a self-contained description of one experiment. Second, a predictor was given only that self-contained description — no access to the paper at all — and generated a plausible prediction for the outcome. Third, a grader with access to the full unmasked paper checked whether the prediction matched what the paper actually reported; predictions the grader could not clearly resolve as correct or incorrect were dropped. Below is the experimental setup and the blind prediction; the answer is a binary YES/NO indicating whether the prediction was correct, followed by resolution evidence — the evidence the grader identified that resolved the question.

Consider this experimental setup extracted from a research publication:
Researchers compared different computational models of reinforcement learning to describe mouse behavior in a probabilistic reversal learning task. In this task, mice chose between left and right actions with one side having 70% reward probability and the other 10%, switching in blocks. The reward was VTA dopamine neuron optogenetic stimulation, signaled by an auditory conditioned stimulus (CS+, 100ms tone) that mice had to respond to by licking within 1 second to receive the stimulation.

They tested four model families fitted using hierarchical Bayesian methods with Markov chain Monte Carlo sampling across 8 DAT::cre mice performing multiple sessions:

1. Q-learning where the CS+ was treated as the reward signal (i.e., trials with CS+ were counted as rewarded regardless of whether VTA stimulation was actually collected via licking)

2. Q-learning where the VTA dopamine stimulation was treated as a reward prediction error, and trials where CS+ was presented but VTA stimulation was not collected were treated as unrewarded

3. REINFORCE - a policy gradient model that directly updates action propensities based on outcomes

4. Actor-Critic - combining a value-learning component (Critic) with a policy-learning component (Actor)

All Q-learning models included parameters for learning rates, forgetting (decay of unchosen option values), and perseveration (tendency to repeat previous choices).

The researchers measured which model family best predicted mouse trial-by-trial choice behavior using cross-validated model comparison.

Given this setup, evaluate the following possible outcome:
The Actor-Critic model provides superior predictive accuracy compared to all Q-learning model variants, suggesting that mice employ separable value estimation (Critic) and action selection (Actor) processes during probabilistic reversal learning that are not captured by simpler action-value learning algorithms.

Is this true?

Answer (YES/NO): NO